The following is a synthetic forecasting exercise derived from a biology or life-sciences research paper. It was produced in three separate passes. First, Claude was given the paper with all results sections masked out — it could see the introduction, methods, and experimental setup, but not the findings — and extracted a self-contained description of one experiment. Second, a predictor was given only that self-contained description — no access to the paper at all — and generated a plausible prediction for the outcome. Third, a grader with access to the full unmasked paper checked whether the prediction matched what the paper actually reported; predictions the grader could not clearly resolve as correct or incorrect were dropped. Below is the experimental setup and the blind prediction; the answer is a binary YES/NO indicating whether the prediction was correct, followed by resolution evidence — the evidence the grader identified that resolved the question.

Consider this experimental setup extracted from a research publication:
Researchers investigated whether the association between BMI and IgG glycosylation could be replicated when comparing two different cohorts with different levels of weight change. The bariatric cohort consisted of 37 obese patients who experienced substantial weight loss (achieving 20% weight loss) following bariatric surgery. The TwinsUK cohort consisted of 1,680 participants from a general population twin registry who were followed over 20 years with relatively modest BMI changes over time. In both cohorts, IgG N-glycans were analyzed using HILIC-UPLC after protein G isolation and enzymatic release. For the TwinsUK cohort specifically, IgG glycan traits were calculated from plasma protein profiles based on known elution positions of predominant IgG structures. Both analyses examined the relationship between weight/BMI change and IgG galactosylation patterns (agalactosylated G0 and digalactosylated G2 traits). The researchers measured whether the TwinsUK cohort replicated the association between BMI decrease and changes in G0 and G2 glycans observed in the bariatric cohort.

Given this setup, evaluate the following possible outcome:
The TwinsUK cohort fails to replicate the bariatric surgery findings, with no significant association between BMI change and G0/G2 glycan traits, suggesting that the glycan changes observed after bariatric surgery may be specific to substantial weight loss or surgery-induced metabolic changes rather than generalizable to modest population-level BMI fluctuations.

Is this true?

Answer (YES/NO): NO